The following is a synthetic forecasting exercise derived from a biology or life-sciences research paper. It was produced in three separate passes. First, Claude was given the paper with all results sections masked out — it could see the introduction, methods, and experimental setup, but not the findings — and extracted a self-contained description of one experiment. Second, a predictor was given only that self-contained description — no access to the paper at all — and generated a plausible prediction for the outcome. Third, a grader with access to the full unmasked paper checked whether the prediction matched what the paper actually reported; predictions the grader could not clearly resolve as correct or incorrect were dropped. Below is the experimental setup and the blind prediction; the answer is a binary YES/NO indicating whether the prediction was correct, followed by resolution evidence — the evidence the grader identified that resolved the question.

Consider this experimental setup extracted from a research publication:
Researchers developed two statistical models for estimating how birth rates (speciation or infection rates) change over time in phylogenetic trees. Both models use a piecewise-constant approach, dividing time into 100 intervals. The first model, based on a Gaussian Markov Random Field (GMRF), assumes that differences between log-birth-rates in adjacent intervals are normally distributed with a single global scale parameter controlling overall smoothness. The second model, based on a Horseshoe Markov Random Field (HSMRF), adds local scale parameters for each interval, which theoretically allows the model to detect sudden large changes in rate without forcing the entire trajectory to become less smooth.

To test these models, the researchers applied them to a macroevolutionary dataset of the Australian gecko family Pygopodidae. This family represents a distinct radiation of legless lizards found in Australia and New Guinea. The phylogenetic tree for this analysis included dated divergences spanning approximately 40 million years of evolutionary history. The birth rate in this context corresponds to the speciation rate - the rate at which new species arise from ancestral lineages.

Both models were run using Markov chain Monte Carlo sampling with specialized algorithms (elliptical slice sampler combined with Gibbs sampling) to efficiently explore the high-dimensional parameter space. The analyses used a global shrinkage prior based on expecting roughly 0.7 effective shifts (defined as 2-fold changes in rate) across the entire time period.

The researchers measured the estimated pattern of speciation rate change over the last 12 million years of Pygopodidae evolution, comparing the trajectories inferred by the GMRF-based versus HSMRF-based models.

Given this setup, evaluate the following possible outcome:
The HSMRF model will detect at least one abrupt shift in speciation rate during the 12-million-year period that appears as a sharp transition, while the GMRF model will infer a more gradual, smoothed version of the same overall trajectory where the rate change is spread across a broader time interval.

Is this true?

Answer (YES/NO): YES